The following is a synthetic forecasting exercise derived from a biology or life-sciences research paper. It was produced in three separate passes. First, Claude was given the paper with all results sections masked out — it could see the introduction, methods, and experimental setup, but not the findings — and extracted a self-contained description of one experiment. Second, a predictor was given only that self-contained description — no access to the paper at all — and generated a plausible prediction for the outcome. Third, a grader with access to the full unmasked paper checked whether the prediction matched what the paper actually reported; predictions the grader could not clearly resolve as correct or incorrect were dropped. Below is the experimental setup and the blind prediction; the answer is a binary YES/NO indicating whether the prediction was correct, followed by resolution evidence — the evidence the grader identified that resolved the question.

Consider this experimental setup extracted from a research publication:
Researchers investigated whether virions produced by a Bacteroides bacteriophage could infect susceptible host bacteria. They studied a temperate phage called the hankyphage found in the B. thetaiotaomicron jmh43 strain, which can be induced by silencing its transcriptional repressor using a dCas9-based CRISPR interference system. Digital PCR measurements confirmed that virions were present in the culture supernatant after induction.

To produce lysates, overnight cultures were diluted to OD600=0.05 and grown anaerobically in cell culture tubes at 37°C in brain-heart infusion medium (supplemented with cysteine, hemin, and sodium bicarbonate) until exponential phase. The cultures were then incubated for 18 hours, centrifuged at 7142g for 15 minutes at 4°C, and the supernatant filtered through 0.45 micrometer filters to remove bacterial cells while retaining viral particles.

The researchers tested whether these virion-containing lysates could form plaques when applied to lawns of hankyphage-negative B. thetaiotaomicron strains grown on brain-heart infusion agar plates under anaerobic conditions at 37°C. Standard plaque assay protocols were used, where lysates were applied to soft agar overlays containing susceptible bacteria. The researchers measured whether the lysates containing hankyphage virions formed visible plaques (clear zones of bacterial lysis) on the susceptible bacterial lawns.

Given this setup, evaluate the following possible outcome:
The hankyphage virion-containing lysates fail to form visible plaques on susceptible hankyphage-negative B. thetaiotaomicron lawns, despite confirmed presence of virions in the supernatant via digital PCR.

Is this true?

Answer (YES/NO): YES